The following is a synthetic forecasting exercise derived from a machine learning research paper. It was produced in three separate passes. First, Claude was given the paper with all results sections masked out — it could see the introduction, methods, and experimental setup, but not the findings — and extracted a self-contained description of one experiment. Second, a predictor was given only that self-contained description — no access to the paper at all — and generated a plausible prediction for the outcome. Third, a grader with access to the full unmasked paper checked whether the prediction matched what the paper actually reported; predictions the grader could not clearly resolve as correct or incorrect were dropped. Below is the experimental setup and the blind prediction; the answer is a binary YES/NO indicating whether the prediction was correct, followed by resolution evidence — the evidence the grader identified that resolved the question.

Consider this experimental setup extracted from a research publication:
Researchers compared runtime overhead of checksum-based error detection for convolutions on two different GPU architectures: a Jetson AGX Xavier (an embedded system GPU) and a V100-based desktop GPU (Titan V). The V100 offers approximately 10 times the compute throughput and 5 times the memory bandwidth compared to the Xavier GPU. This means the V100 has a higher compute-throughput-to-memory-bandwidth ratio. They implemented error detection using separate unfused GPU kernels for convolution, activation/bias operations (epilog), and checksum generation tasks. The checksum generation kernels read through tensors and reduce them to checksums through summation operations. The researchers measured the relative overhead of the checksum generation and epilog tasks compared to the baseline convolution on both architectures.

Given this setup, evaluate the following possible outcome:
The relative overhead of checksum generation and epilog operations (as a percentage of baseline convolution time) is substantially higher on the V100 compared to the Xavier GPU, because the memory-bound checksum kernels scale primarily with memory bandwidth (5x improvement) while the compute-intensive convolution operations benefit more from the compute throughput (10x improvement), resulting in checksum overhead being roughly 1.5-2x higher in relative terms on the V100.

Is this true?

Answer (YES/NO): YES